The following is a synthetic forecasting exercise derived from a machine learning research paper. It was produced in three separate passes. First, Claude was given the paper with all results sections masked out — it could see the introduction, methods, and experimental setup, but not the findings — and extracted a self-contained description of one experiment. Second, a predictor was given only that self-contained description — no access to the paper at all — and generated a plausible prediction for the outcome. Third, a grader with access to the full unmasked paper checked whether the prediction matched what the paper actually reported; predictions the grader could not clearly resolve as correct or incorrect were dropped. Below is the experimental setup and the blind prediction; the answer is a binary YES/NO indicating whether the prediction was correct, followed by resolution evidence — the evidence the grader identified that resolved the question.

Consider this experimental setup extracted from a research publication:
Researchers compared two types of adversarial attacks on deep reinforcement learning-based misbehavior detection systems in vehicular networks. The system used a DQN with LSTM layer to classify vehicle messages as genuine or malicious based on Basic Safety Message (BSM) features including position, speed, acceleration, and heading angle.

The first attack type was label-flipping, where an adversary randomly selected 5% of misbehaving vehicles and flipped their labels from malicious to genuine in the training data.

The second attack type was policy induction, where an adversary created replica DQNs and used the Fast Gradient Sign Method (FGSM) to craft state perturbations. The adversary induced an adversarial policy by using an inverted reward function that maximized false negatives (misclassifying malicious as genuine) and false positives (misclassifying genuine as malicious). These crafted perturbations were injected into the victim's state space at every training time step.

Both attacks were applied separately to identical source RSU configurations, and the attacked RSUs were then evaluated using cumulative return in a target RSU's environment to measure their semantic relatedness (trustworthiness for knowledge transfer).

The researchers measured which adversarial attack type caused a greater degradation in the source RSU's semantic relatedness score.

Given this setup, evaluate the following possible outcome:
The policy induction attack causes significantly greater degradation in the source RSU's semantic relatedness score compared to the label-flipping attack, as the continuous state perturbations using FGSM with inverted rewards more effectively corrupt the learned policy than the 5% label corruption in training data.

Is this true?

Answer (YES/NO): YES